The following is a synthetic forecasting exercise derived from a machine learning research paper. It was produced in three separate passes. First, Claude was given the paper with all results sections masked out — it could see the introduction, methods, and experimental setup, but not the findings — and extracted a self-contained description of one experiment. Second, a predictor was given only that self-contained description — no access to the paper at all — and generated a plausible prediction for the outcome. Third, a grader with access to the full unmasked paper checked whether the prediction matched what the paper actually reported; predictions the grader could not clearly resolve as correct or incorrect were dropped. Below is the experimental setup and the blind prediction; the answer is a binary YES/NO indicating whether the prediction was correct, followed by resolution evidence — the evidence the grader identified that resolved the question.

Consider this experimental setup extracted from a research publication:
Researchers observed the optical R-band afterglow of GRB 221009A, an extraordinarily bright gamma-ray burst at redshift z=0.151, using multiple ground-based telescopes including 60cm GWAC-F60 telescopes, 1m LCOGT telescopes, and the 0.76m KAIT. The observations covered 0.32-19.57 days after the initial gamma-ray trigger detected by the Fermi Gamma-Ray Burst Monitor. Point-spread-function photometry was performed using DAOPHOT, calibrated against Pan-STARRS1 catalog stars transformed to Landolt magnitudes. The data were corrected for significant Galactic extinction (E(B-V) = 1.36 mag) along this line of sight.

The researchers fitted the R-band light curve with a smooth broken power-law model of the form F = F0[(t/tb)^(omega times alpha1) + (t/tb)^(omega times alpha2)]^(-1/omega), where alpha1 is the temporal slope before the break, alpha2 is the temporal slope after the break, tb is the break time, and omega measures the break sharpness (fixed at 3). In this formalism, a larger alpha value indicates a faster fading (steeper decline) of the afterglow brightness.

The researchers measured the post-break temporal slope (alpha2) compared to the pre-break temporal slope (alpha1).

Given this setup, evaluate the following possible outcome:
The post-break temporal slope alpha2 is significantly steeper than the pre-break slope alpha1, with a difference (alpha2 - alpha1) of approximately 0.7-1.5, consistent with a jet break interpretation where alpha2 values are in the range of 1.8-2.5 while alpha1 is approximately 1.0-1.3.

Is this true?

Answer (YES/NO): NO